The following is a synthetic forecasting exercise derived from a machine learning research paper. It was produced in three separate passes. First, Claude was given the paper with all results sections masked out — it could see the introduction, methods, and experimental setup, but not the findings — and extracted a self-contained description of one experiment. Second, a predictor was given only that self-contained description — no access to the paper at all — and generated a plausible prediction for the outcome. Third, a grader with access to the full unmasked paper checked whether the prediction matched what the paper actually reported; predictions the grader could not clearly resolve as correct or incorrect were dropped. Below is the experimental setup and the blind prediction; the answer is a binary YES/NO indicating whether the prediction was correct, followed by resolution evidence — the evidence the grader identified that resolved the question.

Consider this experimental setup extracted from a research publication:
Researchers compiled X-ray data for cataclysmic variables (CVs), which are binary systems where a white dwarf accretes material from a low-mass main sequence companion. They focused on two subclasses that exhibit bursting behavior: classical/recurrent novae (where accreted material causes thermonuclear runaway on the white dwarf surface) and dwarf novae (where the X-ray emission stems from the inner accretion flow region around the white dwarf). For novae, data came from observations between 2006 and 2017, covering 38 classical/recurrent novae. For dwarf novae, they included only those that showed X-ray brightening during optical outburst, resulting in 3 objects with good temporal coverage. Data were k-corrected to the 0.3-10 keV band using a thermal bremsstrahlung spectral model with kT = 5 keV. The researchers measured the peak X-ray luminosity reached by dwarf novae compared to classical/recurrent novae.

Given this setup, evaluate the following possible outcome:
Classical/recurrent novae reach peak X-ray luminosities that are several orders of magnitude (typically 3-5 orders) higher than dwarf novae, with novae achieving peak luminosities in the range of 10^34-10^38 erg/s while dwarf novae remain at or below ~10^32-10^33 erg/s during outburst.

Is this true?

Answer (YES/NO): NO